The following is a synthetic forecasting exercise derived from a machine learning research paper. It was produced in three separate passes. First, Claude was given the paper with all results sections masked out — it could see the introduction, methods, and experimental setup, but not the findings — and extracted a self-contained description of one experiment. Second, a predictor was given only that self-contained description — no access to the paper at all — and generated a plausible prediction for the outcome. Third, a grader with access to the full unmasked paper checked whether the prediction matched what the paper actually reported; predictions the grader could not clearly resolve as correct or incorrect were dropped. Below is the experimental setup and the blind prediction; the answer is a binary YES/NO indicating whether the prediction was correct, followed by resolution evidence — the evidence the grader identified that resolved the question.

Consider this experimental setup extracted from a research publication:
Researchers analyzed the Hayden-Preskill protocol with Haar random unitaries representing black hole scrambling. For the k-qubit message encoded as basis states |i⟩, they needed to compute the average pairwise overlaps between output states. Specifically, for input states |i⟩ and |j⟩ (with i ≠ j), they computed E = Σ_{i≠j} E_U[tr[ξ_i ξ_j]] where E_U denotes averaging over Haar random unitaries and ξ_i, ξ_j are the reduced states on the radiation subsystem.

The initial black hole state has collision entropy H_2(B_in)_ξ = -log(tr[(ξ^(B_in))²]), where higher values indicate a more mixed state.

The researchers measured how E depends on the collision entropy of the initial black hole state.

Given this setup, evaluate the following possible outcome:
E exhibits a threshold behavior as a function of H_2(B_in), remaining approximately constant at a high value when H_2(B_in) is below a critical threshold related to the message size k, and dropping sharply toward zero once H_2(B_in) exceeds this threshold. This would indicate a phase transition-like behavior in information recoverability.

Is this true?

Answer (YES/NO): NO